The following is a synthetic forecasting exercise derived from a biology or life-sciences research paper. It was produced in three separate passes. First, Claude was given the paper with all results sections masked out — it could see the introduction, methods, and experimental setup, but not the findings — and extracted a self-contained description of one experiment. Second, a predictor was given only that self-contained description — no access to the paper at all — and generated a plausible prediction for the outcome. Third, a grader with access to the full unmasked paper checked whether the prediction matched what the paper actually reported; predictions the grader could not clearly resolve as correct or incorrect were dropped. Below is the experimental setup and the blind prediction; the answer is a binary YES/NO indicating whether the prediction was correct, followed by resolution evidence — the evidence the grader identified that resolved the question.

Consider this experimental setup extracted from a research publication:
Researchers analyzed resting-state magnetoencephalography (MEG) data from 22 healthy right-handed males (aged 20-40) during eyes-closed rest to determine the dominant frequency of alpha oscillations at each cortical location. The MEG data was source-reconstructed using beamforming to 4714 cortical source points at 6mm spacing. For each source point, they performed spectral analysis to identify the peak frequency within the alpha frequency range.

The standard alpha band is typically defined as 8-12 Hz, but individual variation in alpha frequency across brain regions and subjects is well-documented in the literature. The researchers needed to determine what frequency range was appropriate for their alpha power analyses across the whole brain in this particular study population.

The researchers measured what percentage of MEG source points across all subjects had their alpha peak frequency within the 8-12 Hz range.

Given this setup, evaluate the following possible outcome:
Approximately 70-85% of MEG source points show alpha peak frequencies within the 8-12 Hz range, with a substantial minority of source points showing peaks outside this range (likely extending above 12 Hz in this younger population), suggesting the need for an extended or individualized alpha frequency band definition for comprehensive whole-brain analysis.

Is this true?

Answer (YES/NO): NO